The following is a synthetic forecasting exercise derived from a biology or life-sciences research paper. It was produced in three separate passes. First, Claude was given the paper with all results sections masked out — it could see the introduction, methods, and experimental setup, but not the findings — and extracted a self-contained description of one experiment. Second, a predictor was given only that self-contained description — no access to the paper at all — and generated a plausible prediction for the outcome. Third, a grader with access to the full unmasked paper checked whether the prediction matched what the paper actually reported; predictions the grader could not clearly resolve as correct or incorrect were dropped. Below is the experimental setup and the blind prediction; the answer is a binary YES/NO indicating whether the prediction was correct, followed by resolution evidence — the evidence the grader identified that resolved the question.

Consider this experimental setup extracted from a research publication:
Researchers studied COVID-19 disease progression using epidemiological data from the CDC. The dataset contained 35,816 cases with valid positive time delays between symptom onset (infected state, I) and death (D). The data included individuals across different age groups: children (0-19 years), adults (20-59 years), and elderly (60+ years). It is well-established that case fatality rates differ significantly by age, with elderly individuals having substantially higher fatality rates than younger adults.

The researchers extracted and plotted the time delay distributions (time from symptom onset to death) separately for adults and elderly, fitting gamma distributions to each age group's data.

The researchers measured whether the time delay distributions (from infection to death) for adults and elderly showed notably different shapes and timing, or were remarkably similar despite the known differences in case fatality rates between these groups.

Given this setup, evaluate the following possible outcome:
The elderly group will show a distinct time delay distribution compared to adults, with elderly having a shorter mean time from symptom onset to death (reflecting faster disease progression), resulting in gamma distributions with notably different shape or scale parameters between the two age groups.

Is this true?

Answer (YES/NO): NO